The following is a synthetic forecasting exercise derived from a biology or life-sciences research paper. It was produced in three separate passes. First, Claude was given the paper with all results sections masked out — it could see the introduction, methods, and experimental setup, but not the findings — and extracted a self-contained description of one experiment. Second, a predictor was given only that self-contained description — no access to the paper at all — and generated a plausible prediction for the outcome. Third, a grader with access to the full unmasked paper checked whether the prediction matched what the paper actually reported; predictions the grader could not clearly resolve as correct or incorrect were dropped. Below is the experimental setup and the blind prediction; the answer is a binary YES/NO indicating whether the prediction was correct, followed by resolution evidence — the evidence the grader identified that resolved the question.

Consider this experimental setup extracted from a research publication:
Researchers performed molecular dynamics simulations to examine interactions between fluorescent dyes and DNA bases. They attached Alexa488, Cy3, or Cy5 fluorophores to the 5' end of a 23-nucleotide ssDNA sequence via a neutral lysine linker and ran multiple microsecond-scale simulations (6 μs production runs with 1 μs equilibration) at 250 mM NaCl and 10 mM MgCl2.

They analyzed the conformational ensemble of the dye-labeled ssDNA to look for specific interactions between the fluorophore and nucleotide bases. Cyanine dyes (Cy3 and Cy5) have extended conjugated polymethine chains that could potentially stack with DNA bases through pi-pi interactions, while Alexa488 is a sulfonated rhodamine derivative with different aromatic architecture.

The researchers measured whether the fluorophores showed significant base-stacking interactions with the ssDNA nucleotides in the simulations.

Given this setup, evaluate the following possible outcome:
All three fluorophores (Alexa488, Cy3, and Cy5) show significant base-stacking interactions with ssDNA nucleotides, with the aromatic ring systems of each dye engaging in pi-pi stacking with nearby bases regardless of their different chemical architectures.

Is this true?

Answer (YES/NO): NO